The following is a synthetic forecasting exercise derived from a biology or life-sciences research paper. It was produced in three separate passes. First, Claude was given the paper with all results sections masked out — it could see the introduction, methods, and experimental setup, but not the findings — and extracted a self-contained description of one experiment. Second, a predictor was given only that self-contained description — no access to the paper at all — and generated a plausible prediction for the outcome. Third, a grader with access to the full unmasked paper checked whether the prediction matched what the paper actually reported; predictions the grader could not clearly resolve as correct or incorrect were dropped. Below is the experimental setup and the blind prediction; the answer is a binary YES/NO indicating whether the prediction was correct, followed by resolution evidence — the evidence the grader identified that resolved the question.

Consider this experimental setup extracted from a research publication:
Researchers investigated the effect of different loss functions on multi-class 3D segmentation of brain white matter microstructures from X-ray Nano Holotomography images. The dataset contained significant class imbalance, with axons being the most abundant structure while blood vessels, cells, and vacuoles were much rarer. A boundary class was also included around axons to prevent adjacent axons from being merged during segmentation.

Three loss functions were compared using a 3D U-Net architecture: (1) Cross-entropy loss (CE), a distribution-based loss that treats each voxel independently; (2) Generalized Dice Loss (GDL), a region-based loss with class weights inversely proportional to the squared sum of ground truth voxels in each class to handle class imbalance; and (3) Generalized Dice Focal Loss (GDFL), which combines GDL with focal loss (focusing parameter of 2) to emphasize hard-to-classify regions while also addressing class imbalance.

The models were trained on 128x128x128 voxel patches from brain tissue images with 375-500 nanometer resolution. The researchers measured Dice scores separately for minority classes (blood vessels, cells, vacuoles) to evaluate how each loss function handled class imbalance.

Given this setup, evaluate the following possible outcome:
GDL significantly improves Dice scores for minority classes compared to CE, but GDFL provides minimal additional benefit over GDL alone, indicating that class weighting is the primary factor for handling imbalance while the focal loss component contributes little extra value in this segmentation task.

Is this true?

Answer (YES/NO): NO